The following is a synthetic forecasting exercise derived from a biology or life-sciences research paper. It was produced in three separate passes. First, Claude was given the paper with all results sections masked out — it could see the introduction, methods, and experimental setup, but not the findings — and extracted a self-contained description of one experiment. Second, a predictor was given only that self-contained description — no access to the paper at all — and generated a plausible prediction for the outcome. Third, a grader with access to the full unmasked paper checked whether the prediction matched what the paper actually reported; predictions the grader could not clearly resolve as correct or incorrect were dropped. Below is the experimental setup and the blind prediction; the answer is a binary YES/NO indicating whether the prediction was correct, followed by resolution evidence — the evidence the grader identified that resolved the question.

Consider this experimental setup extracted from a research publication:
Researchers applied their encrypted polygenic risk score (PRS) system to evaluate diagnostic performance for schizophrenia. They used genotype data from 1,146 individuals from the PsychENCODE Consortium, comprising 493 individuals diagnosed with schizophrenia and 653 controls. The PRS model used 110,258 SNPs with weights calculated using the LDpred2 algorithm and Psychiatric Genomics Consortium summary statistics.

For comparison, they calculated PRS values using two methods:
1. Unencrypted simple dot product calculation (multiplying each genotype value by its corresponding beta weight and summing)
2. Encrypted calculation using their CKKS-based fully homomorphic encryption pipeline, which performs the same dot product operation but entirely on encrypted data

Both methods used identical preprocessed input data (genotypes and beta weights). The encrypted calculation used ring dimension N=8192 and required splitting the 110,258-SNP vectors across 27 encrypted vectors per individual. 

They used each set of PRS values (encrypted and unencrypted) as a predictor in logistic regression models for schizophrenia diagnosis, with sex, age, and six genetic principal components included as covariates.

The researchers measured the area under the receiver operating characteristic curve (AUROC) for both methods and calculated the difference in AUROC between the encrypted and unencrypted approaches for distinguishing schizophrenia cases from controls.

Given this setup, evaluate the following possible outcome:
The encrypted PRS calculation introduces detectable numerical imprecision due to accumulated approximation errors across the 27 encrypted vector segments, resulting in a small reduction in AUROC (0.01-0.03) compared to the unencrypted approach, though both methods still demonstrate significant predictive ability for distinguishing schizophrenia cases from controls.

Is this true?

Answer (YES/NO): NO